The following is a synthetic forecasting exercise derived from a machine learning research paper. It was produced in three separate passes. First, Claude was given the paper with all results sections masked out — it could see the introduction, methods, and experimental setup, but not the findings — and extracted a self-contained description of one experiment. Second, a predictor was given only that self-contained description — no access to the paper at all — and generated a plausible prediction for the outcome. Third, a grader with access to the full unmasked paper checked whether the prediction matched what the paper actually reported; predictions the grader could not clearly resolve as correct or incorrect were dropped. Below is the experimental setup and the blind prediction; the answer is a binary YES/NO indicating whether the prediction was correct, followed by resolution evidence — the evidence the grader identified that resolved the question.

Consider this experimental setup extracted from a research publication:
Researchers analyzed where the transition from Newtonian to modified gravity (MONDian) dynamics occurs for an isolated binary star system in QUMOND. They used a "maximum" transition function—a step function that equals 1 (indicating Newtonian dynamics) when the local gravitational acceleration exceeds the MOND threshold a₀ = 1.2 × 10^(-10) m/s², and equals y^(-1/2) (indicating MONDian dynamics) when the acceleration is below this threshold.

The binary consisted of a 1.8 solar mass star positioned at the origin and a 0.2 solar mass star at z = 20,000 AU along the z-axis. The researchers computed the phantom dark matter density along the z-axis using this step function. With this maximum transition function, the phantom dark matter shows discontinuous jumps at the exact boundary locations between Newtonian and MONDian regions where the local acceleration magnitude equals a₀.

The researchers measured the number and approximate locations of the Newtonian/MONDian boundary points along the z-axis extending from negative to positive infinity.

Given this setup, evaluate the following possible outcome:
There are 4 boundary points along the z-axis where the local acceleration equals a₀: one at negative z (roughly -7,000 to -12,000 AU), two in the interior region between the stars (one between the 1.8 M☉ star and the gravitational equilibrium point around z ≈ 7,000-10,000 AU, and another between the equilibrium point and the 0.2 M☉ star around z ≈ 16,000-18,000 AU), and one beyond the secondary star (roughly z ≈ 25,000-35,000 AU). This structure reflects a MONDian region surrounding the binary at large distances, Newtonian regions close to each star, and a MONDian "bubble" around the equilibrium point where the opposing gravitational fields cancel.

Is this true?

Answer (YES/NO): NO